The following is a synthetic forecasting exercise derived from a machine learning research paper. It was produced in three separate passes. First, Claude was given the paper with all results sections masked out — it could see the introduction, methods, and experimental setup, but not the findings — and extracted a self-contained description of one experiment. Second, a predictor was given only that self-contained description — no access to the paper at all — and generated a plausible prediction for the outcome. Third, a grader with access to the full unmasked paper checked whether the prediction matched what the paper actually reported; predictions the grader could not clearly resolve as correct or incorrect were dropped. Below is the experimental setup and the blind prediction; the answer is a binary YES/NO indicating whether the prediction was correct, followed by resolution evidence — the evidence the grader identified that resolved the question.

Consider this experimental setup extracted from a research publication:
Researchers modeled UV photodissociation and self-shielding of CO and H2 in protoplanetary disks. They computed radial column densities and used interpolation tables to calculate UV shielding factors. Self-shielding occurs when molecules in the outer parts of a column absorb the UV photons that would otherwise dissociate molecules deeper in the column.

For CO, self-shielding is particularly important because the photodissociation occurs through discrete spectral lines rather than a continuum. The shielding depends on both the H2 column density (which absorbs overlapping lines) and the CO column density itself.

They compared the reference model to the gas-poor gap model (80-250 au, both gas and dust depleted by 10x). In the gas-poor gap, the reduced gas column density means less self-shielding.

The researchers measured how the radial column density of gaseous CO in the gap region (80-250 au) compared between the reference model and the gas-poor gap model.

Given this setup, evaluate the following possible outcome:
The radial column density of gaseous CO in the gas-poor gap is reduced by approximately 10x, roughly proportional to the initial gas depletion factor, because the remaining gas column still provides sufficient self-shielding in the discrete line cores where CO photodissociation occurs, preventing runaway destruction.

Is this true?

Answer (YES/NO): NO